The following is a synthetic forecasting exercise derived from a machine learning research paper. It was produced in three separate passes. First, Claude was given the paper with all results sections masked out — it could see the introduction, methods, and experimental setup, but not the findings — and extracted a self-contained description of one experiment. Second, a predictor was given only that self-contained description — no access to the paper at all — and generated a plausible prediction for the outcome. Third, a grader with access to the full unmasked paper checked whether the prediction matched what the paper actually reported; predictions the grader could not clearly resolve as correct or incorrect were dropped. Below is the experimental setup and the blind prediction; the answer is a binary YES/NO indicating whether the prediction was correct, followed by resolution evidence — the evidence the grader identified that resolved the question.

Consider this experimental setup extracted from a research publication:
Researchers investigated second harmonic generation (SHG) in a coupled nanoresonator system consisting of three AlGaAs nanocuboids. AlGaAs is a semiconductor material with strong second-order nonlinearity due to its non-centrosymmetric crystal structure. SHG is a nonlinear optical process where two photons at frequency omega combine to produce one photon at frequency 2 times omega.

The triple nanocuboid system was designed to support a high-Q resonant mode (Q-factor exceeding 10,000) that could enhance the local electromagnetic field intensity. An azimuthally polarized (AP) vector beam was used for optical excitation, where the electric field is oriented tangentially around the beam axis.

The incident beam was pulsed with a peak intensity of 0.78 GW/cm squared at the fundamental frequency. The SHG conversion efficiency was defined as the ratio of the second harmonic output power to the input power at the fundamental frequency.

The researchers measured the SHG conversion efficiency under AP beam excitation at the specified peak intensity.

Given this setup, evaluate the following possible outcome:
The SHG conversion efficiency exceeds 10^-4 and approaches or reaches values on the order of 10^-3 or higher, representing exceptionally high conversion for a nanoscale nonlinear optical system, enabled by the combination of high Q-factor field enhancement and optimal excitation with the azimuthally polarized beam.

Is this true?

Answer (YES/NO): YES